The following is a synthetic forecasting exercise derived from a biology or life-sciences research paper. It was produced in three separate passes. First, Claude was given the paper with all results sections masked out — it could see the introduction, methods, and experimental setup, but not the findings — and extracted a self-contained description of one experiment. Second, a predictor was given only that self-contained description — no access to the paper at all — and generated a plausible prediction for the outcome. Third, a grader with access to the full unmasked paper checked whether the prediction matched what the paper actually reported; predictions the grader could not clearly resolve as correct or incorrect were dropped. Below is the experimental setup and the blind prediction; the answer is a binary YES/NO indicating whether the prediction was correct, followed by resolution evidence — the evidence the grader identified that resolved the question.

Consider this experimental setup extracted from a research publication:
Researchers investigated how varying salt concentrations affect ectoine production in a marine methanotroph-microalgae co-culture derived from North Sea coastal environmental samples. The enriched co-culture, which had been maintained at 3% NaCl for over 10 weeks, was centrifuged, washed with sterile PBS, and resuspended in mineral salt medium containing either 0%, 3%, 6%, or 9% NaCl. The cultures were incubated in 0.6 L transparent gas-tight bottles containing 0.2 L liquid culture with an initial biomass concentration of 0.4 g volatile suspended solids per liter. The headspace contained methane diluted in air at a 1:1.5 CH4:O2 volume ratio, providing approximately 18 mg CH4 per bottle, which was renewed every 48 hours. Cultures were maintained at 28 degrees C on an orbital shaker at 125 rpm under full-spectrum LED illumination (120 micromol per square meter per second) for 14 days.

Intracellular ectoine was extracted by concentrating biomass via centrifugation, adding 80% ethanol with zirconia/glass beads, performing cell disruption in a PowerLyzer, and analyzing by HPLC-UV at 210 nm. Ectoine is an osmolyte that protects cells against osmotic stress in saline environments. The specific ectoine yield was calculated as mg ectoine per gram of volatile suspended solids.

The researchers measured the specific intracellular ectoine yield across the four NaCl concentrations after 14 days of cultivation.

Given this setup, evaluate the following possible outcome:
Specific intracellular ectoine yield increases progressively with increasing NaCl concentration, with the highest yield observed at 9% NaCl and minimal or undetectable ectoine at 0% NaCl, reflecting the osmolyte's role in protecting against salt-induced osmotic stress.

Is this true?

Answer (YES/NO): NO